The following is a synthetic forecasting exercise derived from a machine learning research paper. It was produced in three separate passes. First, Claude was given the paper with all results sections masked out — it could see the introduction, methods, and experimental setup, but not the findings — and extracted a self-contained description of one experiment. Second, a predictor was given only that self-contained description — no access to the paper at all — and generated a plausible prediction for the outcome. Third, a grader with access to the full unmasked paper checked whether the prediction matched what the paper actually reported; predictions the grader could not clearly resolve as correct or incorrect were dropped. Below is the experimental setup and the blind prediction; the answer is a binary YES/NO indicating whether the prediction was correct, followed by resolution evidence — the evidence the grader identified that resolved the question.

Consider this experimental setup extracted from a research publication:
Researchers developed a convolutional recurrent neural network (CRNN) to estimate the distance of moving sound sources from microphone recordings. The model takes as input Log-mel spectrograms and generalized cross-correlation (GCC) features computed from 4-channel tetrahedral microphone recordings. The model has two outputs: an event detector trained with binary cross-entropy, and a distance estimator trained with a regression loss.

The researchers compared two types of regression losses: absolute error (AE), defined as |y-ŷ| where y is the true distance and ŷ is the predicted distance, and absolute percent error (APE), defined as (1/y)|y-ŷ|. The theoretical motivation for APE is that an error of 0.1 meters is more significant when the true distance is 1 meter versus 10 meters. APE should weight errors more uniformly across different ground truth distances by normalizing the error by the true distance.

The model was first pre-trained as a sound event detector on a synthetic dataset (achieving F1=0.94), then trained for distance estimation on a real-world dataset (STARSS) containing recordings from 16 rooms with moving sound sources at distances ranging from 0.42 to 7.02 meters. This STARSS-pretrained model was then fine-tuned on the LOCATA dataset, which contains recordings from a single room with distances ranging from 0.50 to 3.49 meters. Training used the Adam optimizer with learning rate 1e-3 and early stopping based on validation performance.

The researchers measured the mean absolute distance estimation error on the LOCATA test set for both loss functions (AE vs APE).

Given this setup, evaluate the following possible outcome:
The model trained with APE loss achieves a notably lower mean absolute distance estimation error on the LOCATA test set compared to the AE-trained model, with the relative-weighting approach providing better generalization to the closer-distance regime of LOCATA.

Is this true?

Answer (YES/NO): YES